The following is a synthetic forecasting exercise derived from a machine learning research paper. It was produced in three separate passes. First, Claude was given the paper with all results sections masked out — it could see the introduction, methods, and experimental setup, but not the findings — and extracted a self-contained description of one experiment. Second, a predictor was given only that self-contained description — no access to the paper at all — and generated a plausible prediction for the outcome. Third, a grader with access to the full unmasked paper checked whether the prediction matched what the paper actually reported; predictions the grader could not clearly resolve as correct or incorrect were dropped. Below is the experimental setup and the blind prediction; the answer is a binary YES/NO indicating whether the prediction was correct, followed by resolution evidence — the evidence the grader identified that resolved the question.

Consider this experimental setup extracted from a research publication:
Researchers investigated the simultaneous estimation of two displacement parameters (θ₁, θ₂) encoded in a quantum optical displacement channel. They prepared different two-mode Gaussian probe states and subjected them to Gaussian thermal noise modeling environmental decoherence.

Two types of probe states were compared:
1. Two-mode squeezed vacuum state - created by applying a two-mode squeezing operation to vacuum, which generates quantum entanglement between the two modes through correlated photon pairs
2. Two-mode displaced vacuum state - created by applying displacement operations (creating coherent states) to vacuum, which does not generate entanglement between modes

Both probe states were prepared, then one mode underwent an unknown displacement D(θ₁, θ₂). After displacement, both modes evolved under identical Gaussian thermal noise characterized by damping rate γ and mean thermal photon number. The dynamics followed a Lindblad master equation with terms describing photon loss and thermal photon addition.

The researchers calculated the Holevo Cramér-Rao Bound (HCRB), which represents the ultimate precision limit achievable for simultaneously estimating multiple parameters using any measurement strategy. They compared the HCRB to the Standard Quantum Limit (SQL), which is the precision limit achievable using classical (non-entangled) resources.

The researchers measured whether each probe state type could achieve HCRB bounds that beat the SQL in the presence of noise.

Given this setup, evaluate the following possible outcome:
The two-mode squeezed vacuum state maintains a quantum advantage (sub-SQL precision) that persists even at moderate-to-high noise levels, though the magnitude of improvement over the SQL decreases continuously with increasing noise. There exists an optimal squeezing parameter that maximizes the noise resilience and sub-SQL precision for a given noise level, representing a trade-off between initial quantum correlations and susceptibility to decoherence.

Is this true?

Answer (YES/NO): NO